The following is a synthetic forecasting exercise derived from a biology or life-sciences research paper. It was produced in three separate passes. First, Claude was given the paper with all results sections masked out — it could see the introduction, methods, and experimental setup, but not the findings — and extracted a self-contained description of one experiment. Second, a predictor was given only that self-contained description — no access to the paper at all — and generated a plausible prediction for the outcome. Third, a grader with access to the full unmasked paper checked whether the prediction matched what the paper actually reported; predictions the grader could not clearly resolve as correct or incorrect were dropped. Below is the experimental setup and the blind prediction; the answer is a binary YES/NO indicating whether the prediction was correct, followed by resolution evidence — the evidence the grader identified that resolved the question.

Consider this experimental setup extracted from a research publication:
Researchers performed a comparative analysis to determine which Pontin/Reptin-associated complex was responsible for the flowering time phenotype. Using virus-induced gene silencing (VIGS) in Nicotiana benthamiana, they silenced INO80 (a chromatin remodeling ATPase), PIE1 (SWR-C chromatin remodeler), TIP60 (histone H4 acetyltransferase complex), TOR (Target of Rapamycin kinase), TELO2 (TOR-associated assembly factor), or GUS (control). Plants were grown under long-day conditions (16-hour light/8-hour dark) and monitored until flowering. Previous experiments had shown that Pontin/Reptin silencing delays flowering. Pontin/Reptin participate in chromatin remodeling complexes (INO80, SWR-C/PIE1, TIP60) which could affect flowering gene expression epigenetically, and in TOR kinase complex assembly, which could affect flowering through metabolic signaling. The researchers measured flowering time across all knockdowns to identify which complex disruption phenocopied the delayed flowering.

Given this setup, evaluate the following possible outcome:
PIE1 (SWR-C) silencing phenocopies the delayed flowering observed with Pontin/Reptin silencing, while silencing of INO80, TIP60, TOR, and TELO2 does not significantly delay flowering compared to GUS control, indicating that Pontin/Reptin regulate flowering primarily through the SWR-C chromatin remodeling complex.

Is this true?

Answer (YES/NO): NO